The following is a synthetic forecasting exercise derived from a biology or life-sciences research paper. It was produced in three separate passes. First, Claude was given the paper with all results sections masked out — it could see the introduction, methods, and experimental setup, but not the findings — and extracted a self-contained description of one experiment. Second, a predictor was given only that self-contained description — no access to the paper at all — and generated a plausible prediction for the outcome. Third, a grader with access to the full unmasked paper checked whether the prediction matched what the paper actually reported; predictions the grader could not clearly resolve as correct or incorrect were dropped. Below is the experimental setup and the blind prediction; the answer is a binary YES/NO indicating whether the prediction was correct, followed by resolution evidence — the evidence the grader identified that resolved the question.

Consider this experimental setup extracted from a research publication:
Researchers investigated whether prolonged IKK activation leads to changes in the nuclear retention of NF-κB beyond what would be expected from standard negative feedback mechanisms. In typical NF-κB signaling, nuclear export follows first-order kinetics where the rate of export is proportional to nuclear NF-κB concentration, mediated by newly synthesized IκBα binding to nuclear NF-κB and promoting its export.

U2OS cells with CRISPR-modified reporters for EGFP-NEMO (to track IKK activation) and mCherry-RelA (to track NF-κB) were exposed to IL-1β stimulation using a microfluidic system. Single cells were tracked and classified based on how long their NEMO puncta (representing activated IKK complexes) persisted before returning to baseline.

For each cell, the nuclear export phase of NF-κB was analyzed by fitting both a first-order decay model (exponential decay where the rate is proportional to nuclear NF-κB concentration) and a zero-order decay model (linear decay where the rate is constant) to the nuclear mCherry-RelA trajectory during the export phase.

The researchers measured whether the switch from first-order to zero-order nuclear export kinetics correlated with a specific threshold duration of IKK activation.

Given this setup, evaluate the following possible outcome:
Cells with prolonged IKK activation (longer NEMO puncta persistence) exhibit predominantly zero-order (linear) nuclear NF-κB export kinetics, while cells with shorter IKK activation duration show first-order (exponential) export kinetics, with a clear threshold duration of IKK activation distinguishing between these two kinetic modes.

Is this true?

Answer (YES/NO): YES